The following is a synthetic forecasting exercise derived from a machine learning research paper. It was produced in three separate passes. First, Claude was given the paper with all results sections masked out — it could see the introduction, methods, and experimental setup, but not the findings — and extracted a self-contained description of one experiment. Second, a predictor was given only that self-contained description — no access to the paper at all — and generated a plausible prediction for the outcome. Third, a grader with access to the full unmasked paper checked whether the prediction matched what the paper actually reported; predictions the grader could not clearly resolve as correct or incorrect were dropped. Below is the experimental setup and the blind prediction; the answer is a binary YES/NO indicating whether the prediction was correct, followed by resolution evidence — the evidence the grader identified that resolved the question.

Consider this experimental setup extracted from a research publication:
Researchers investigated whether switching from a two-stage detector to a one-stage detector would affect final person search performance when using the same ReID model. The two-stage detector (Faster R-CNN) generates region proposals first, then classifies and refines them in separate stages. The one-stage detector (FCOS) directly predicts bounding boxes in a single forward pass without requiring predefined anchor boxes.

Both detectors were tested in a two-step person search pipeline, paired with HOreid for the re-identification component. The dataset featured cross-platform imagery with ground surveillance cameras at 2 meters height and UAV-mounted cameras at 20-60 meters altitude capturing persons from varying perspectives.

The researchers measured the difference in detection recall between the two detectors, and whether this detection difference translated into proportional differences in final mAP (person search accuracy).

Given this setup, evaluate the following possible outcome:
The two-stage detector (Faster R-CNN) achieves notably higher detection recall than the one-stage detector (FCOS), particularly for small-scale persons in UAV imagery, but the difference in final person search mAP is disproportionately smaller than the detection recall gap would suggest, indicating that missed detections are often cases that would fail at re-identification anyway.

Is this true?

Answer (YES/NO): NO